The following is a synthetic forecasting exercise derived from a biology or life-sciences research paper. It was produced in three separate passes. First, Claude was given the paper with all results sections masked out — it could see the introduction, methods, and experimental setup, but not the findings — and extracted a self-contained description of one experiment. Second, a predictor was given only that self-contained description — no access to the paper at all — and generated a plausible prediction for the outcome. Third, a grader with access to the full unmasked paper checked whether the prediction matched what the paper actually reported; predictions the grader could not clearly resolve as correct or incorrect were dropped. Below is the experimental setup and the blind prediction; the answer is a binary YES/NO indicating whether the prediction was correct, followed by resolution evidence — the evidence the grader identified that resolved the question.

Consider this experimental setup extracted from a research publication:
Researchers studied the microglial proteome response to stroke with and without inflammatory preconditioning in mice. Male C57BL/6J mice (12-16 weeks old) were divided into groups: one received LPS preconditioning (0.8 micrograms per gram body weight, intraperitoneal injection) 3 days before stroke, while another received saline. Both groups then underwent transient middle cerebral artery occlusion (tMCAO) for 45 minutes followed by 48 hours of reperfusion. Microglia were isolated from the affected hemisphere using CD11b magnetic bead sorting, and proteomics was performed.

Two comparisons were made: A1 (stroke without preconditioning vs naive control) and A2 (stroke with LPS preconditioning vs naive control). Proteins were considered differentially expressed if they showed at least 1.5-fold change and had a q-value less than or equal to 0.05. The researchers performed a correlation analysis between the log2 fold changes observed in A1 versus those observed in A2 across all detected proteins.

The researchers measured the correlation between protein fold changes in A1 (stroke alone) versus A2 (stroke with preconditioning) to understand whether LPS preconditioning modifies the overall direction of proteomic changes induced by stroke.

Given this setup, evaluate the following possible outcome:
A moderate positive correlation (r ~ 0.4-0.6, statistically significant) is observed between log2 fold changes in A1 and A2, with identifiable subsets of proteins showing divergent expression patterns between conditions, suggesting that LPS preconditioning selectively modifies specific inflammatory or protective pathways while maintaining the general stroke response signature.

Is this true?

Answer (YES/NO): NO